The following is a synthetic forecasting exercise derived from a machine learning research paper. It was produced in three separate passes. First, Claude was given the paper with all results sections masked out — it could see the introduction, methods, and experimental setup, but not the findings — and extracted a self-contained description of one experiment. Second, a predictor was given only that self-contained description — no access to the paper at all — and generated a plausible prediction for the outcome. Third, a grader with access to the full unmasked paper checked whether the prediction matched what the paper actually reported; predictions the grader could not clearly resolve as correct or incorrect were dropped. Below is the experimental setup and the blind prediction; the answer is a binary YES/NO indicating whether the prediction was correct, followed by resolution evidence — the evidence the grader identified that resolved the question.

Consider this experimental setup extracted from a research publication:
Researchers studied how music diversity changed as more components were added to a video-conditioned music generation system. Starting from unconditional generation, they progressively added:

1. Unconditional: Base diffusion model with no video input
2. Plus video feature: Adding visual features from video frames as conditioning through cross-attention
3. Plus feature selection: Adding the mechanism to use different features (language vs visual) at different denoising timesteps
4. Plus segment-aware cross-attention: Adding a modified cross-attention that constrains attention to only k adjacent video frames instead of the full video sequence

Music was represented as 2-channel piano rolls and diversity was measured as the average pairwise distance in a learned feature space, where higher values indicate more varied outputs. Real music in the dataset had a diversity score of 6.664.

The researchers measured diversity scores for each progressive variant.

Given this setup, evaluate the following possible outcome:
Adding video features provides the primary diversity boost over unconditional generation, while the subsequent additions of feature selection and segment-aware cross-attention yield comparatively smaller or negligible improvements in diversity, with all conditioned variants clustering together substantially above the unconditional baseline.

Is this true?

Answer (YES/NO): NO